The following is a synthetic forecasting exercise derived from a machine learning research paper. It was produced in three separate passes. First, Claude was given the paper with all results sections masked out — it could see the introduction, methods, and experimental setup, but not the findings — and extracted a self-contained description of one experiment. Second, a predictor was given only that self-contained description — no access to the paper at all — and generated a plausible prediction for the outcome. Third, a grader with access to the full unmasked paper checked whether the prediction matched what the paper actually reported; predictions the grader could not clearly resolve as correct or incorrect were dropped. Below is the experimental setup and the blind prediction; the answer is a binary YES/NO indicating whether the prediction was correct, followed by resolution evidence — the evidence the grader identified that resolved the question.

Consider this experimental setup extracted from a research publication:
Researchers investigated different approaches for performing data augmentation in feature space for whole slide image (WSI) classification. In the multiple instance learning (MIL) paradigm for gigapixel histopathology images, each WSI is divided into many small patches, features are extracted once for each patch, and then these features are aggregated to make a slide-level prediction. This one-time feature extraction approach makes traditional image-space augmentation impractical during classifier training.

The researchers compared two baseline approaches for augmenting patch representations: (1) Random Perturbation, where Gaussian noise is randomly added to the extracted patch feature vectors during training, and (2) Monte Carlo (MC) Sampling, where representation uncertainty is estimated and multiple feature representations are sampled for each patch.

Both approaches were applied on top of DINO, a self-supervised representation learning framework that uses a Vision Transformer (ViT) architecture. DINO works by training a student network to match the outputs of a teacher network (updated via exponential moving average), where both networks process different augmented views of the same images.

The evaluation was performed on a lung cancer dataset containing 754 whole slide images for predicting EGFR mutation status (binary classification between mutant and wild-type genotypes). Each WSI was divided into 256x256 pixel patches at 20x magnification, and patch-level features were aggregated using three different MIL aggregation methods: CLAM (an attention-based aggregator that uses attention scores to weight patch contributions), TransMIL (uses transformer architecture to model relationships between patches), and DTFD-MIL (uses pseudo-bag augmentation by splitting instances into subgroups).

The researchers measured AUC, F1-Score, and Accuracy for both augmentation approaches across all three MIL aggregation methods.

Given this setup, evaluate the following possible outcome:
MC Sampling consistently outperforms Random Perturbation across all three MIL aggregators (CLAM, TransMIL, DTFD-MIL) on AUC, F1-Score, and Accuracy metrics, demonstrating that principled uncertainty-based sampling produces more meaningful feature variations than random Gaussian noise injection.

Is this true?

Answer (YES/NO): NO